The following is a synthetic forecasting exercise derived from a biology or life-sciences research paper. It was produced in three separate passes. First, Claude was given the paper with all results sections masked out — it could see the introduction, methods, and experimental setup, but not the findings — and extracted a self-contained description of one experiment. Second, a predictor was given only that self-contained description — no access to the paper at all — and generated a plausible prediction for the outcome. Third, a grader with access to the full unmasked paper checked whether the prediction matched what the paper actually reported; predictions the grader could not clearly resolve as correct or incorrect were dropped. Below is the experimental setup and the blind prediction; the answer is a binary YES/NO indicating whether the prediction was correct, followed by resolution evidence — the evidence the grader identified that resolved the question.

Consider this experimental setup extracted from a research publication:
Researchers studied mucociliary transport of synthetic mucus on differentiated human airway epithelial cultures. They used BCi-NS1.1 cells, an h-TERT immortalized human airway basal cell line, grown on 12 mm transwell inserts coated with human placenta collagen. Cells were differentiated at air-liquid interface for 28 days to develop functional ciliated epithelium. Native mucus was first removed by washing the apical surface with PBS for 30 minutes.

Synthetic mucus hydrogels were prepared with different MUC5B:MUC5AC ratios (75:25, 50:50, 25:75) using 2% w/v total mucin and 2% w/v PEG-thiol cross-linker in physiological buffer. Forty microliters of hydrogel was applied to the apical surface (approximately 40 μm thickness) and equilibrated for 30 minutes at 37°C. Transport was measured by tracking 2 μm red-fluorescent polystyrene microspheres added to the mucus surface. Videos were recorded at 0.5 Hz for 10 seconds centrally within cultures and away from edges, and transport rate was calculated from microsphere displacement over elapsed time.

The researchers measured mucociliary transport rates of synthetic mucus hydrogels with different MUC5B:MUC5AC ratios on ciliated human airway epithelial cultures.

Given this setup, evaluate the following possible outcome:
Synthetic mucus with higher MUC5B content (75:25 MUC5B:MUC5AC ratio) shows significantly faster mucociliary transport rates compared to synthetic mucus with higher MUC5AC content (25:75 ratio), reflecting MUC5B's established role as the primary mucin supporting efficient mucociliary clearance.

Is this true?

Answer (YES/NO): YES